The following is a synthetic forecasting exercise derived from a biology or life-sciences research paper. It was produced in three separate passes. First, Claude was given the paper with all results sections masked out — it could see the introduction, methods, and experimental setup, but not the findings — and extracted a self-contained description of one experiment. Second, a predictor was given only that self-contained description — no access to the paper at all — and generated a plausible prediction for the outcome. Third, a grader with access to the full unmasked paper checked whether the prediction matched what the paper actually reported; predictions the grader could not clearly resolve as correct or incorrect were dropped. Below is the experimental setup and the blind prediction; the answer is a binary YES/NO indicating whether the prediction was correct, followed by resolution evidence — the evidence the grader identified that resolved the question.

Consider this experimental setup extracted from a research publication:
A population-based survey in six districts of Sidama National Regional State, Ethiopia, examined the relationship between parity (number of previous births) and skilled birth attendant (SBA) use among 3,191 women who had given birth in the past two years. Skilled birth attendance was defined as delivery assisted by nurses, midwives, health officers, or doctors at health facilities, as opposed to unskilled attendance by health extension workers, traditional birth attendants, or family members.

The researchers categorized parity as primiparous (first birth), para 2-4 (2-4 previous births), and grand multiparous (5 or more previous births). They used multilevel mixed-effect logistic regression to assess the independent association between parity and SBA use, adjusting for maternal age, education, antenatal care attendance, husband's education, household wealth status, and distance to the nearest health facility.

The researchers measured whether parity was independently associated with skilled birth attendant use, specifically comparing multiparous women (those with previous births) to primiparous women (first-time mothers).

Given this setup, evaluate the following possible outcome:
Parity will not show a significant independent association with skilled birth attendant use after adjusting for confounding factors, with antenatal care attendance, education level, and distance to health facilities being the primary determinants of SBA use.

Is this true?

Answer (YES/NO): NO